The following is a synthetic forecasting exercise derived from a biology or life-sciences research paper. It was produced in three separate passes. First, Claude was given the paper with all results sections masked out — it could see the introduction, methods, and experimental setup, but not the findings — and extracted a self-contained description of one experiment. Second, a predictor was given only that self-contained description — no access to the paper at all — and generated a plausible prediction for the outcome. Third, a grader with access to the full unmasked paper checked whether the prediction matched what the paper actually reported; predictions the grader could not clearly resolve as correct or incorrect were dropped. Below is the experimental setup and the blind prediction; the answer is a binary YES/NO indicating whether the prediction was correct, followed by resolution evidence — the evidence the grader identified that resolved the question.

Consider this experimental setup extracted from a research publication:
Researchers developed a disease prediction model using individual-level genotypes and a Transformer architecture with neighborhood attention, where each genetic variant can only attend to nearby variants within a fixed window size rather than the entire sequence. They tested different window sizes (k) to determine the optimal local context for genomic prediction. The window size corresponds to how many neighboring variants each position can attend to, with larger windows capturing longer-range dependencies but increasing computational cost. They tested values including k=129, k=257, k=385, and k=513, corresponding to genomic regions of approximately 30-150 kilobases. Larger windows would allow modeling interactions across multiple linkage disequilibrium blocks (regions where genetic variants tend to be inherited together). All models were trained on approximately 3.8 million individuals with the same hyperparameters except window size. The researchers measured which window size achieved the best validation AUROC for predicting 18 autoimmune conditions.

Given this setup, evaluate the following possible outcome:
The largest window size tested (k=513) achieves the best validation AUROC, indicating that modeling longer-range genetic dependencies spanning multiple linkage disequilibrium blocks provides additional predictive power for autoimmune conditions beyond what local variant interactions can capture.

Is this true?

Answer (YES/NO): NO